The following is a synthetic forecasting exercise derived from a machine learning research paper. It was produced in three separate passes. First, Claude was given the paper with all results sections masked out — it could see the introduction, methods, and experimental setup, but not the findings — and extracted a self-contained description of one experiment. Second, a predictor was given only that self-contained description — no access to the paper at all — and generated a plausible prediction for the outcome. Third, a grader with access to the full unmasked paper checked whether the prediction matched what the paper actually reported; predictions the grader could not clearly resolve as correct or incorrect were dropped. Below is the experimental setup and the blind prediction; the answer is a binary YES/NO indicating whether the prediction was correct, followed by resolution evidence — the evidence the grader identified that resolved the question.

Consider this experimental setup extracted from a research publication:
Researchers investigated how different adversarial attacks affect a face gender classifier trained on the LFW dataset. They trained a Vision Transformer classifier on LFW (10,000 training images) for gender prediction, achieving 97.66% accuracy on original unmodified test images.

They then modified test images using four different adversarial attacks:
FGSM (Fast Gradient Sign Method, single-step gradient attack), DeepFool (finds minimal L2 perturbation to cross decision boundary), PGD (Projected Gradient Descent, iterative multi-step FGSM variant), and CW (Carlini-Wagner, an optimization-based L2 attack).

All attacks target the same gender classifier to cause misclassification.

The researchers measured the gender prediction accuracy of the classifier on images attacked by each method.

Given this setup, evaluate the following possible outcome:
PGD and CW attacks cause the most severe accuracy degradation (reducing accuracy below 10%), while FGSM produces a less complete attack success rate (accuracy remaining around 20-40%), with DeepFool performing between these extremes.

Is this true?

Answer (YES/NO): NO